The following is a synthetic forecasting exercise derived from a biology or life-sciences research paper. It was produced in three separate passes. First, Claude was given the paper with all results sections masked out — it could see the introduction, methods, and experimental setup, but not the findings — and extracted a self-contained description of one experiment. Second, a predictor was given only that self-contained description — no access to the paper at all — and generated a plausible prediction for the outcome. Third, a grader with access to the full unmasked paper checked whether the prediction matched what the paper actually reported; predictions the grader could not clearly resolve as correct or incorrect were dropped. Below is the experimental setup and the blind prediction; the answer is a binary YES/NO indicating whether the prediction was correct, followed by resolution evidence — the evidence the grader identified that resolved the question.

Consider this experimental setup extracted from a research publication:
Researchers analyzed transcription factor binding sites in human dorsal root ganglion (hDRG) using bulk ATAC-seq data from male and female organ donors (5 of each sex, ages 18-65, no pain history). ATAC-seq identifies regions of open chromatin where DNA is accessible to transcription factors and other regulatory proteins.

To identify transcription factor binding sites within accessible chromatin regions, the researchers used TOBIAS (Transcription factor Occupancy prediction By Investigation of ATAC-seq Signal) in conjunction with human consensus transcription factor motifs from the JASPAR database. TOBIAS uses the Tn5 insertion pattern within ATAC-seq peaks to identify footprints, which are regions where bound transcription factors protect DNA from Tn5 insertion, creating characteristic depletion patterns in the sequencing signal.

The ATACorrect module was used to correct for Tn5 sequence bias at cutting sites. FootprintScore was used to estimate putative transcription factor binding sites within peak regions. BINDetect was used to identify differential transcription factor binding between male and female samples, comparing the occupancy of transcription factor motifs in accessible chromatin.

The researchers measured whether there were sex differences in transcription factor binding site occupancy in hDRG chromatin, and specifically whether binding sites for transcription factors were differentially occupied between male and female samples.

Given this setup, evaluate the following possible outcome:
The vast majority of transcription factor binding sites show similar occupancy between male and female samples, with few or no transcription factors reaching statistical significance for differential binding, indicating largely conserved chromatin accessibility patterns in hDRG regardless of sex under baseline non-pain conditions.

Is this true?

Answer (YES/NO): NO